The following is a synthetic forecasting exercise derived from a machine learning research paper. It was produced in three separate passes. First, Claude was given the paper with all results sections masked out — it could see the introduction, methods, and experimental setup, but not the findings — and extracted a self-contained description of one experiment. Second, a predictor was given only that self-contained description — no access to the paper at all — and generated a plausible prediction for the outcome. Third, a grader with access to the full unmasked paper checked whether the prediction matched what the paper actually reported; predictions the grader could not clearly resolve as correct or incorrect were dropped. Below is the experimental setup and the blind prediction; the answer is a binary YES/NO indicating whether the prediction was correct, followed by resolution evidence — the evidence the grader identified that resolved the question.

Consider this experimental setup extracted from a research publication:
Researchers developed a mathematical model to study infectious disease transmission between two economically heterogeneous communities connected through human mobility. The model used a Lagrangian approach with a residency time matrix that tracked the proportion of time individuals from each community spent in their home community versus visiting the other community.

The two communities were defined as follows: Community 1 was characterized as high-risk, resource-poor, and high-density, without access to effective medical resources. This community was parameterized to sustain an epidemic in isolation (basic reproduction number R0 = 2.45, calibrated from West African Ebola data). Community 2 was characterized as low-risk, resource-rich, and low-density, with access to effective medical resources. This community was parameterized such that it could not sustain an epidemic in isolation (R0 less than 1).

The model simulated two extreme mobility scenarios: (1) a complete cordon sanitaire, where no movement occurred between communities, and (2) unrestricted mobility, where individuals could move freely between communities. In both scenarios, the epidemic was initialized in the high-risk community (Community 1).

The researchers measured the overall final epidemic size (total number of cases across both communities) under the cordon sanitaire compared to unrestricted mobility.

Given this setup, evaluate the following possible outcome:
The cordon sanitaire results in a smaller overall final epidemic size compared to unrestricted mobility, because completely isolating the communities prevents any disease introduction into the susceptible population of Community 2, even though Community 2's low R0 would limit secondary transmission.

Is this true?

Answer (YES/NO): NO